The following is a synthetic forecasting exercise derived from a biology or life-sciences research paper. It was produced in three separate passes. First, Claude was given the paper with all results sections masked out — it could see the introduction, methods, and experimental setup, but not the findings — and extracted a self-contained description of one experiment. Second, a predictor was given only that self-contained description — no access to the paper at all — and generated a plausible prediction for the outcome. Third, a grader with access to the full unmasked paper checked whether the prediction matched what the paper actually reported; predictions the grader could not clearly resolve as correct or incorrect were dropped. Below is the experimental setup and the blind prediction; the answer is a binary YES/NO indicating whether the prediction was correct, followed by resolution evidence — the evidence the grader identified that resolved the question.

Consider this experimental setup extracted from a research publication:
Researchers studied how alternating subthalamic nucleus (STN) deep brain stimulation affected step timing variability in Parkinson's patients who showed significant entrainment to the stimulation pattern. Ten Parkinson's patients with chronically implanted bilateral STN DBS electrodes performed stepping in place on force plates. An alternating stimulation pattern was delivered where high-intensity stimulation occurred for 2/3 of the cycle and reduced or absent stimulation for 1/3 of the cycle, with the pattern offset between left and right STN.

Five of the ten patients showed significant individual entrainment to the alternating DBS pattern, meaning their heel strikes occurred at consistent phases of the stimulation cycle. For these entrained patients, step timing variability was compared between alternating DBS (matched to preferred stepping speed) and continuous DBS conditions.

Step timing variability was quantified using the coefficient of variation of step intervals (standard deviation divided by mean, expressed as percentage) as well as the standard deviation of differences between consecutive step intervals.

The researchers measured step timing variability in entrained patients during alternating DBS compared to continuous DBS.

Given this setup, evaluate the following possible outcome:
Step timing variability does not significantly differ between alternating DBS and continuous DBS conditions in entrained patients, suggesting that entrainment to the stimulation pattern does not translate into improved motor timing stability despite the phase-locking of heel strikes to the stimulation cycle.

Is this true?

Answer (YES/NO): NO